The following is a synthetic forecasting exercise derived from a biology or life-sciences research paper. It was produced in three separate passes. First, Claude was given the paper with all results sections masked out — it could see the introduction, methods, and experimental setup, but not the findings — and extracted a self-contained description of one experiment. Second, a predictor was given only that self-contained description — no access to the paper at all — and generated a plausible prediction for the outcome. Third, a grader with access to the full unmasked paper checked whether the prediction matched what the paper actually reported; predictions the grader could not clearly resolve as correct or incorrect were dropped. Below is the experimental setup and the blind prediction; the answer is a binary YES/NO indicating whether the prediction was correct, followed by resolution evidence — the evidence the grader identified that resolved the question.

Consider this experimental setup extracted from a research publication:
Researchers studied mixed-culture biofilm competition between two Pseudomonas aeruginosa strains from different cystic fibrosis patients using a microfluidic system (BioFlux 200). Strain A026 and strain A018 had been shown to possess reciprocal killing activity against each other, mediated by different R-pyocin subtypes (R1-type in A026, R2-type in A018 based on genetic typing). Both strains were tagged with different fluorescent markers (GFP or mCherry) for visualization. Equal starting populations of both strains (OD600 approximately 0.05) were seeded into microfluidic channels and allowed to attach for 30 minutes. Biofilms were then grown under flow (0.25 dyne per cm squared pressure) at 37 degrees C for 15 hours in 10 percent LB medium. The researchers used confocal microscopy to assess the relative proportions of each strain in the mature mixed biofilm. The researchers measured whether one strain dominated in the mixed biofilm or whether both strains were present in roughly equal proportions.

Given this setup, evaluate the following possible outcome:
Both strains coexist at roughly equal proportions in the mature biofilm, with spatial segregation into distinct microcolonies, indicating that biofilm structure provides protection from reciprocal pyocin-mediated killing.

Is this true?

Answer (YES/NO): NO